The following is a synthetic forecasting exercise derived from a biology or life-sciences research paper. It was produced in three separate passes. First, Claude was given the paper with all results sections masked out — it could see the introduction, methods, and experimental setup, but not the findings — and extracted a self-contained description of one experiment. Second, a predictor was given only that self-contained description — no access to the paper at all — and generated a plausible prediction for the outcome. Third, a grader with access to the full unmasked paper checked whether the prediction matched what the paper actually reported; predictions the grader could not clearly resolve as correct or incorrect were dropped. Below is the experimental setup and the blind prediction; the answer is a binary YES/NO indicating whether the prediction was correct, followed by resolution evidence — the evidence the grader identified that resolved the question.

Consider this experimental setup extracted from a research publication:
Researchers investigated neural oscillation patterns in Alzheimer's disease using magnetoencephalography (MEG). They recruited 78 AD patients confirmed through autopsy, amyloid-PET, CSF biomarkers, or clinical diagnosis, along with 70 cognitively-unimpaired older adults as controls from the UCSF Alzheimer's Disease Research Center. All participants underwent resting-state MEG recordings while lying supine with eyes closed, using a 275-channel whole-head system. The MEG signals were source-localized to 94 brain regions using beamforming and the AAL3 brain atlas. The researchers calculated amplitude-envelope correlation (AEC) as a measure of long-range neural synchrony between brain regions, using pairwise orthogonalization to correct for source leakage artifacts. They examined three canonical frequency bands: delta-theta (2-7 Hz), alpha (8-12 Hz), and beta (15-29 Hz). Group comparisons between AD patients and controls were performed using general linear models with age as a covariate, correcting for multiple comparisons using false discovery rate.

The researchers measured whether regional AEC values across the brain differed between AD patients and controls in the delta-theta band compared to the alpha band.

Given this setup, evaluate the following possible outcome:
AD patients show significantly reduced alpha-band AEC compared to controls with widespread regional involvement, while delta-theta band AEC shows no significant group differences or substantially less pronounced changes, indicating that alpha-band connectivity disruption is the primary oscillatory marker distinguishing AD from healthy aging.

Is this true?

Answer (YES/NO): NO